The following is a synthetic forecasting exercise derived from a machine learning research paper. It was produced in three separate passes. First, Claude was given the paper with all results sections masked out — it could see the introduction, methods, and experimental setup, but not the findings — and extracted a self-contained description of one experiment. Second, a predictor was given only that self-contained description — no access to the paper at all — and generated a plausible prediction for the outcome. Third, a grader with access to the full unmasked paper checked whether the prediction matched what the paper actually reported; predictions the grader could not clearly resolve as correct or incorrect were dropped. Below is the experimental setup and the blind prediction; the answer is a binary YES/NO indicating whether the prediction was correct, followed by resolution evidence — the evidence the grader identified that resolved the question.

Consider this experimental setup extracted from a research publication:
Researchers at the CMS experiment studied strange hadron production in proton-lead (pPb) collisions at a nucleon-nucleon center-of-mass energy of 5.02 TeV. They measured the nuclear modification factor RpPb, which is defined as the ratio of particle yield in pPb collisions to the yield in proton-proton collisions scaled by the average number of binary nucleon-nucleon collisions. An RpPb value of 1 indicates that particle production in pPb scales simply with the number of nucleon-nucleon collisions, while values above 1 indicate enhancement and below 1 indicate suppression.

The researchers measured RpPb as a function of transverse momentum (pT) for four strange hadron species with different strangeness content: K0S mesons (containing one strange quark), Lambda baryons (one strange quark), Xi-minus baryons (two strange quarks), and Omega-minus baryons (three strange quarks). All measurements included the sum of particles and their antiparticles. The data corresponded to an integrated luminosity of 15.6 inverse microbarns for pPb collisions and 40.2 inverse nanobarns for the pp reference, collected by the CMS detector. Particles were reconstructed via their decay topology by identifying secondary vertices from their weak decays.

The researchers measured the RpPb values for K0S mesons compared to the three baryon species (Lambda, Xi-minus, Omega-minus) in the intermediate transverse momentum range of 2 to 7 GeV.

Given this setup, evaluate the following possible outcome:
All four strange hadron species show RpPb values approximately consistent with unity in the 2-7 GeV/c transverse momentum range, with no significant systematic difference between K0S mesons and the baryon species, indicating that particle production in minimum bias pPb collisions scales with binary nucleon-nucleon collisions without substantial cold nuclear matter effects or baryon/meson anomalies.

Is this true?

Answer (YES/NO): NO